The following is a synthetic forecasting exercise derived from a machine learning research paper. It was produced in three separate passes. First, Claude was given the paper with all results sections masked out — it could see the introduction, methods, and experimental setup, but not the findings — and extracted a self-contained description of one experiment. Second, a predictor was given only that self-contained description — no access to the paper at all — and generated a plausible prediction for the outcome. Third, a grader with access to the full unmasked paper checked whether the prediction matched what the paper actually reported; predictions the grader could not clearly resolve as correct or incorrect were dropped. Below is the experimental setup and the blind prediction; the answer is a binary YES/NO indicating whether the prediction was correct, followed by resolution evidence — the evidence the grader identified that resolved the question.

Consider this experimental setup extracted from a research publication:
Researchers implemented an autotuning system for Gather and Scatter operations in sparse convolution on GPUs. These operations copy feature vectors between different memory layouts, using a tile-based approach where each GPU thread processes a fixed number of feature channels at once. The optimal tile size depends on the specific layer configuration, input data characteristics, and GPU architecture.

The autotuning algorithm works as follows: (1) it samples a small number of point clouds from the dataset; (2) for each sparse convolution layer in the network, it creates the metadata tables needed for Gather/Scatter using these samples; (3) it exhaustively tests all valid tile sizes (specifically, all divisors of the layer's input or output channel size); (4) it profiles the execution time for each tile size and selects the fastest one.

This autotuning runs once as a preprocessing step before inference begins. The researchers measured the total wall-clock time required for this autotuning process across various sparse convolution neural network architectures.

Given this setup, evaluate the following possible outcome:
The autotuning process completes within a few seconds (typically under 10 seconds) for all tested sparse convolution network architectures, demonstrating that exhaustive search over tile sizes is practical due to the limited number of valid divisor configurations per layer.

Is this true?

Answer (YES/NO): NO